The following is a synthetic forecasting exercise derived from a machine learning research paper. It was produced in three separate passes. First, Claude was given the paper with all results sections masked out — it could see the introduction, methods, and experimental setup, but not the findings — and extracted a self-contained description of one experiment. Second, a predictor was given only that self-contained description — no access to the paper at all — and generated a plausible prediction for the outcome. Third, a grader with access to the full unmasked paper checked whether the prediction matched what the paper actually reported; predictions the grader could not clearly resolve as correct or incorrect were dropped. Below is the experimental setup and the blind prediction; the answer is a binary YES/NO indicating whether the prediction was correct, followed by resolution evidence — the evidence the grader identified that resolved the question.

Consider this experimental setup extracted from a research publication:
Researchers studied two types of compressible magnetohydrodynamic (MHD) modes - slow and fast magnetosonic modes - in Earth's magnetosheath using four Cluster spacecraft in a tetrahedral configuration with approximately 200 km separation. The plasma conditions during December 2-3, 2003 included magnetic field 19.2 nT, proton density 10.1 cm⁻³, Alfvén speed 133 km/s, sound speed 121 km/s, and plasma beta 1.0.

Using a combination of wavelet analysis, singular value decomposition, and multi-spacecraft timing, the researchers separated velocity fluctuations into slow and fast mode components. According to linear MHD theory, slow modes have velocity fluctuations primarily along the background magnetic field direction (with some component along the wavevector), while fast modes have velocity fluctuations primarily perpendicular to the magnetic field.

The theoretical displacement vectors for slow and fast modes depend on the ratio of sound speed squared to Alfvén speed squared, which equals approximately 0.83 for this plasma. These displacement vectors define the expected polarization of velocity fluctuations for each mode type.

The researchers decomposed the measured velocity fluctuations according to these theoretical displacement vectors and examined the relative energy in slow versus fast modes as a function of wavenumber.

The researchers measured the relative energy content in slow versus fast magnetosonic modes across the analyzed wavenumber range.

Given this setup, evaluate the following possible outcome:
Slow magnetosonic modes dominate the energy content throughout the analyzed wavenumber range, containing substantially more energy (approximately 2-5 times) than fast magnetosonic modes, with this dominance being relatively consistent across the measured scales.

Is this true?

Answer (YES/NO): NO